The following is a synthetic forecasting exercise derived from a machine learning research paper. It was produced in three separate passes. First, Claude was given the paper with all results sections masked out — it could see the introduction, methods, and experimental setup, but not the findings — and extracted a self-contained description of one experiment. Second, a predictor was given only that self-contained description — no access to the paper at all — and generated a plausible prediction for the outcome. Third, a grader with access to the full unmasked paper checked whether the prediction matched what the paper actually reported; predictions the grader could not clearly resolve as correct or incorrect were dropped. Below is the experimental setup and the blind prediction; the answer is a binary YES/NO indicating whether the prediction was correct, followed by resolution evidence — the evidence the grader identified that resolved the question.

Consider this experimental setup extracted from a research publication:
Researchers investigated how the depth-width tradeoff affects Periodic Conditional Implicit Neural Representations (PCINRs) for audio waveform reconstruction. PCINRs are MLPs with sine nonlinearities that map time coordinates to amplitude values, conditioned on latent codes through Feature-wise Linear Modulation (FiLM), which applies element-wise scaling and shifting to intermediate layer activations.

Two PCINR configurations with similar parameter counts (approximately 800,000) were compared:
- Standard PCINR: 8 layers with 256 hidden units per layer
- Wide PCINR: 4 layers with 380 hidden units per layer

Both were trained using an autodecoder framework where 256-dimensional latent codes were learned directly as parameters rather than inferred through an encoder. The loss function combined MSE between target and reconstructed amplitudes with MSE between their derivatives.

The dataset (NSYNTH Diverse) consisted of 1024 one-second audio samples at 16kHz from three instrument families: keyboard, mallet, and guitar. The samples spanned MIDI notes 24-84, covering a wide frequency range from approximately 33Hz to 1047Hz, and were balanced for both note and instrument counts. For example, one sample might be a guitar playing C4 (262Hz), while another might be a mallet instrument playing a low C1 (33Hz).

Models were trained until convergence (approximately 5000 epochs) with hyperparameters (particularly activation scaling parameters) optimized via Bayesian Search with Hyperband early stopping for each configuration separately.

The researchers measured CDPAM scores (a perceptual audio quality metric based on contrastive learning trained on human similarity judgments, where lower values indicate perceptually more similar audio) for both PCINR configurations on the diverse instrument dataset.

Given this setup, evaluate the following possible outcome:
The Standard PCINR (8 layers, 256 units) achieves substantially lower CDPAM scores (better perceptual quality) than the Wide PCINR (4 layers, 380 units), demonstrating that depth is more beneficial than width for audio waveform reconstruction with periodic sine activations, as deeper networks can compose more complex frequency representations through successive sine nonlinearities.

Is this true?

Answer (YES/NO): NO